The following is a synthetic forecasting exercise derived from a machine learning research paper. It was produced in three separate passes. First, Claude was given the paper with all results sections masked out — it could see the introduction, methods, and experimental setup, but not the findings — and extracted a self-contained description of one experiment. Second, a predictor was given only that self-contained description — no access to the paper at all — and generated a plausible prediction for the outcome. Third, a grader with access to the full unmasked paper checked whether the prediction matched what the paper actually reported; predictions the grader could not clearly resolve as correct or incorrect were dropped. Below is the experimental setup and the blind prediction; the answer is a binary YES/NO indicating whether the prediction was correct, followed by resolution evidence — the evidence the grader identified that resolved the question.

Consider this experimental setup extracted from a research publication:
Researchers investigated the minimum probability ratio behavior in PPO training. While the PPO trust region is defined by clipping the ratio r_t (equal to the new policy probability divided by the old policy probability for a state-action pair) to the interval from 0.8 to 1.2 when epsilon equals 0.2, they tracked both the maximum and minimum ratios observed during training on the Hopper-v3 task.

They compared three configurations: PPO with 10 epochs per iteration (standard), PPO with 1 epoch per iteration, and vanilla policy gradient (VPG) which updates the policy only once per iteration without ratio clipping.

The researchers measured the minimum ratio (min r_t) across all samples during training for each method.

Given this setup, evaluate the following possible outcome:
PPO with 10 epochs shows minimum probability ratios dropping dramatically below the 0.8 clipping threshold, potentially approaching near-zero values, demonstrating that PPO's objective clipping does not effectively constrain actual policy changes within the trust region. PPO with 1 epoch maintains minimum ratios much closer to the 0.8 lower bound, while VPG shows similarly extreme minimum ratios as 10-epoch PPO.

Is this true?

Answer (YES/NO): NO